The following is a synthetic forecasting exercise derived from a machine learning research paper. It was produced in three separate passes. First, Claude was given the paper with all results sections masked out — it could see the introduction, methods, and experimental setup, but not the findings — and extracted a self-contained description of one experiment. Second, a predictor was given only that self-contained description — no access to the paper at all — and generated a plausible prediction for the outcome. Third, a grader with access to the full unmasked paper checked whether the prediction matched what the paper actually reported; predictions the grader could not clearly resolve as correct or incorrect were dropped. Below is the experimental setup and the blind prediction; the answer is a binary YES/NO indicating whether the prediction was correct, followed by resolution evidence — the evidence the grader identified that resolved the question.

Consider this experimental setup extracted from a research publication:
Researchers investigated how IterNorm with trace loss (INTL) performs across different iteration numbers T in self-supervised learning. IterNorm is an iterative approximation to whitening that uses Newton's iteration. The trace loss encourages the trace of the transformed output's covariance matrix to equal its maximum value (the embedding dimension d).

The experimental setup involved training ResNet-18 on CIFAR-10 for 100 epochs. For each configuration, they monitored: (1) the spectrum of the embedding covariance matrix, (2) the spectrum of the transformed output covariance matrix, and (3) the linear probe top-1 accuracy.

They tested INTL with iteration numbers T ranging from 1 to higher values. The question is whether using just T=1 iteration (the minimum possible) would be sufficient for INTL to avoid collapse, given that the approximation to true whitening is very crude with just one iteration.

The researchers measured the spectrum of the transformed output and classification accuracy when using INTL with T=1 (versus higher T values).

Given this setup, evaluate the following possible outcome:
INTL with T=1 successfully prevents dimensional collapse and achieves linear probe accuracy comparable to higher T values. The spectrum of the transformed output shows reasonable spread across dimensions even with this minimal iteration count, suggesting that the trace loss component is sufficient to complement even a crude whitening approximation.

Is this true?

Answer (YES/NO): YES